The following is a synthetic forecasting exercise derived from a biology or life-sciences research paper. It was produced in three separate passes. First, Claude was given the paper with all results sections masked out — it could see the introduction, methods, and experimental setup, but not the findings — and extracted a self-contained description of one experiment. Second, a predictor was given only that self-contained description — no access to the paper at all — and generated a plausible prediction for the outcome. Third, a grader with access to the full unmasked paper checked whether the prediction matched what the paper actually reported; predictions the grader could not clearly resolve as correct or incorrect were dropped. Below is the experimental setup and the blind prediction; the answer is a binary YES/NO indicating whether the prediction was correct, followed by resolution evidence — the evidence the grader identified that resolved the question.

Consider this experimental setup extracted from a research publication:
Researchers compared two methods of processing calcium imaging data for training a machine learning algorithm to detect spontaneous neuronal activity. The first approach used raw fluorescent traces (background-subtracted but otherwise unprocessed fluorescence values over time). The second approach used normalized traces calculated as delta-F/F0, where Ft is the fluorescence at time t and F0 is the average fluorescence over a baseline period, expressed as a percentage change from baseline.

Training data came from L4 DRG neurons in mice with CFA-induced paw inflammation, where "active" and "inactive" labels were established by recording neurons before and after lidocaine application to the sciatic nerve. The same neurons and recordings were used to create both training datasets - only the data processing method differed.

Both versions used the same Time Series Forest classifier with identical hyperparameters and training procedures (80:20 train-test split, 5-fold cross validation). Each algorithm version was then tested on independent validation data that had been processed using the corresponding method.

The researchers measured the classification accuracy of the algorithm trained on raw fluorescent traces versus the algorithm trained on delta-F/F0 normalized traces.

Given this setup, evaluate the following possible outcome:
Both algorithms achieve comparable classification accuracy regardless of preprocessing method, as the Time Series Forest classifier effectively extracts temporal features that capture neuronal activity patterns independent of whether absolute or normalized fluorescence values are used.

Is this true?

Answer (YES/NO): YES